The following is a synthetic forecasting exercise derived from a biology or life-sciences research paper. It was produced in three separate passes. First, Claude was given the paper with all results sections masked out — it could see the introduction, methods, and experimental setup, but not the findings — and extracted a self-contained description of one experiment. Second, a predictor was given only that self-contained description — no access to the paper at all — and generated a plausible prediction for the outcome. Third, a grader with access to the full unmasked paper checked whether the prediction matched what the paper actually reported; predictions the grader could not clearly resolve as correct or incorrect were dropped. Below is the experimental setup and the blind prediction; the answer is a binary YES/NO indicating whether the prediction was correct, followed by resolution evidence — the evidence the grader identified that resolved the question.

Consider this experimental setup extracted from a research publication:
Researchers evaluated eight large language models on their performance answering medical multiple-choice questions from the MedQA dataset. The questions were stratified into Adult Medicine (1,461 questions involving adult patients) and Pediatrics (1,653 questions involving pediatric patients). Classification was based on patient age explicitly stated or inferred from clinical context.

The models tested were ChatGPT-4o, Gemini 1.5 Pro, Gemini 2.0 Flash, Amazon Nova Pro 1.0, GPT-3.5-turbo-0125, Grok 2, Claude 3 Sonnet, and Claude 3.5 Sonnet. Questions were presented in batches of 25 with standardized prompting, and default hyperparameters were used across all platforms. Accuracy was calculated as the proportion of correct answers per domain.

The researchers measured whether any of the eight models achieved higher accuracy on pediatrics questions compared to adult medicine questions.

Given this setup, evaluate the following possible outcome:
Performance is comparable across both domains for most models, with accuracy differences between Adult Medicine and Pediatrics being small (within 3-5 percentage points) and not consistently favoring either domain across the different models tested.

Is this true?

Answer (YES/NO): NO